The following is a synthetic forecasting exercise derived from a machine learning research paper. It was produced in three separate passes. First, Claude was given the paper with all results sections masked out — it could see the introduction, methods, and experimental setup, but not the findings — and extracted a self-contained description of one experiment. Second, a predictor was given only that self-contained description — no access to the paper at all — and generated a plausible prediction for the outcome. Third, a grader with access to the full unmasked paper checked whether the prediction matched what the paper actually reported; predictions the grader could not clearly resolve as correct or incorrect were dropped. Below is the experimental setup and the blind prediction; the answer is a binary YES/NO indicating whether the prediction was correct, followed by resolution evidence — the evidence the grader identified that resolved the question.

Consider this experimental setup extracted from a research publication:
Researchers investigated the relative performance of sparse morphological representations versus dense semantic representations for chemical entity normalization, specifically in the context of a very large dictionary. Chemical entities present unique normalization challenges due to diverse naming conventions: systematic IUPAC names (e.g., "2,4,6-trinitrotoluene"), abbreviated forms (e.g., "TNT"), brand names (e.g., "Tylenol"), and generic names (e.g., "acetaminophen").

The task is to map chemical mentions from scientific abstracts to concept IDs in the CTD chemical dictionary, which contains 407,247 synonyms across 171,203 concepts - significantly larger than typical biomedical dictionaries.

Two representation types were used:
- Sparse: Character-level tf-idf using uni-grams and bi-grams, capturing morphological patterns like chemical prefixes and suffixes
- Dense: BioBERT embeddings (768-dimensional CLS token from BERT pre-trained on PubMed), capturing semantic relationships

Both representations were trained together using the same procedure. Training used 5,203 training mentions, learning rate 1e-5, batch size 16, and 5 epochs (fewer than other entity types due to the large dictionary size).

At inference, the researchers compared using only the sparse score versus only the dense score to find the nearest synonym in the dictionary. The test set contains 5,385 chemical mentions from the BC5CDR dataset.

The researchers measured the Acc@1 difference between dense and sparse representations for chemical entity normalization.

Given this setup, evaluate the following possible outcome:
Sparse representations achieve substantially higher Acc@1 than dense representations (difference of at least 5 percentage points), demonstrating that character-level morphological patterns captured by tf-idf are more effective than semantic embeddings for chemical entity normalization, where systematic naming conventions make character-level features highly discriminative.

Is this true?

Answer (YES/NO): NO